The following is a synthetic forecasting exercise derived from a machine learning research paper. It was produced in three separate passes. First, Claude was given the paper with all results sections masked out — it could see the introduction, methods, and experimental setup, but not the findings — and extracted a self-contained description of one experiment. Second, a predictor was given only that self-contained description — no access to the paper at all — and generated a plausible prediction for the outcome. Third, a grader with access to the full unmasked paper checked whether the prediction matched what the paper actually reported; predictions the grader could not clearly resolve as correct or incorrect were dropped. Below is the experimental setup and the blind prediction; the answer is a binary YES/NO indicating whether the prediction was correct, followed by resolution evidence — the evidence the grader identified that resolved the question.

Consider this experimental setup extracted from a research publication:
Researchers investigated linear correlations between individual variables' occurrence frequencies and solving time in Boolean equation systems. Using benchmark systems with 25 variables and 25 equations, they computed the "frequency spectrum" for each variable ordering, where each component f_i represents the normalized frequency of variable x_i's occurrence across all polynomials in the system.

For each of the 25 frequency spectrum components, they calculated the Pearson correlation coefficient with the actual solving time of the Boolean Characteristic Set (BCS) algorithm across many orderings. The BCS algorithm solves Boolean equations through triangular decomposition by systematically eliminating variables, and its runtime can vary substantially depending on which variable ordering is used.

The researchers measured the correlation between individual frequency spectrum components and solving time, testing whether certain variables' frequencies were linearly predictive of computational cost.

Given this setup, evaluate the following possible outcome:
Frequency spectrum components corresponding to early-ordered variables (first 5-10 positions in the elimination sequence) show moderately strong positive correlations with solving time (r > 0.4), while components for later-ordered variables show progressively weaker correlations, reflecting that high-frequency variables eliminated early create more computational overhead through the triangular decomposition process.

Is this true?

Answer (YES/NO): NO